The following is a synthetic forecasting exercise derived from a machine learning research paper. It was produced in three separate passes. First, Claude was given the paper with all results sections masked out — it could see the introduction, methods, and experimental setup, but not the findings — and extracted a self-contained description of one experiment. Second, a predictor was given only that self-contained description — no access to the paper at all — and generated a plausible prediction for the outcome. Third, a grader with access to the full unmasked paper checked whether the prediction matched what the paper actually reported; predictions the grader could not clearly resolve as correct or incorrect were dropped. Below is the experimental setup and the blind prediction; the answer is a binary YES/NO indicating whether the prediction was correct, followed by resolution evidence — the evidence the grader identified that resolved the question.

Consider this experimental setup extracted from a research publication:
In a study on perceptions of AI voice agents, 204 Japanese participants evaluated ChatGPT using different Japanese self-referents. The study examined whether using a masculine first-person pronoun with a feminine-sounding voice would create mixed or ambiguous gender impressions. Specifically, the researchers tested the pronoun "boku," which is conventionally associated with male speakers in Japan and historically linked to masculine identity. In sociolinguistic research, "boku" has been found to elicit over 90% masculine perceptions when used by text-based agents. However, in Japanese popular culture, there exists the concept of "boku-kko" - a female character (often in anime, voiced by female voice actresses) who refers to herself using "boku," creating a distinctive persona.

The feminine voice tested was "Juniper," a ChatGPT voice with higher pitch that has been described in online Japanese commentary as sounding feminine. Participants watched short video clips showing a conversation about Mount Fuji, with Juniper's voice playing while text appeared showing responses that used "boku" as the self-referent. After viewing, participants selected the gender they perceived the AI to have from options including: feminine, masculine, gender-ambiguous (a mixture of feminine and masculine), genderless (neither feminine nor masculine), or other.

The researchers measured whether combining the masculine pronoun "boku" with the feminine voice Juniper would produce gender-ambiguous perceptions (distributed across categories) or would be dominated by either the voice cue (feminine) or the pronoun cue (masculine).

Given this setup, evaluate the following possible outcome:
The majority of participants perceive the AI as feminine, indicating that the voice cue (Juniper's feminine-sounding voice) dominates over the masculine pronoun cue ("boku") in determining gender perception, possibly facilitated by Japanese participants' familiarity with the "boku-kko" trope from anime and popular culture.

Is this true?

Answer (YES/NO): NO